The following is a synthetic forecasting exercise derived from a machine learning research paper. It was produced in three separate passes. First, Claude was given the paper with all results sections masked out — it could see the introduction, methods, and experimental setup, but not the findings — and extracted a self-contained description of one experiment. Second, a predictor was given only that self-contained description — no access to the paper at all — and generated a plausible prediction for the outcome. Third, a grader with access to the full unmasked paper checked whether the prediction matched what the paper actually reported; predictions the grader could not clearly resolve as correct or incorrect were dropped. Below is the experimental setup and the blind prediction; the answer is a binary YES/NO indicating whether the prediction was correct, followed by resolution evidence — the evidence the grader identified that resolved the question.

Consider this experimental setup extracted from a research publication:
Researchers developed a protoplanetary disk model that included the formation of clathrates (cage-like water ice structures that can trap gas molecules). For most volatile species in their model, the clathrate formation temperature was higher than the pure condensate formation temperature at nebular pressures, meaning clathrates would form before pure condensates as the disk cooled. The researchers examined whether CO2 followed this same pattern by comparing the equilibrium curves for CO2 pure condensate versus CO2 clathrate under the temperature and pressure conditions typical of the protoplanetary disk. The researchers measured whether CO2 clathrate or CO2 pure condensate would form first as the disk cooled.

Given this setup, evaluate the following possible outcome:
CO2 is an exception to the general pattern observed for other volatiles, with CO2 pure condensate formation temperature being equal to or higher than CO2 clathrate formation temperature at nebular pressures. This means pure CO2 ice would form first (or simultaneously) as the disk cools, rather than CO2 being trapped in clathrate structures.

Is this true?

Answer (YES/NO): YES